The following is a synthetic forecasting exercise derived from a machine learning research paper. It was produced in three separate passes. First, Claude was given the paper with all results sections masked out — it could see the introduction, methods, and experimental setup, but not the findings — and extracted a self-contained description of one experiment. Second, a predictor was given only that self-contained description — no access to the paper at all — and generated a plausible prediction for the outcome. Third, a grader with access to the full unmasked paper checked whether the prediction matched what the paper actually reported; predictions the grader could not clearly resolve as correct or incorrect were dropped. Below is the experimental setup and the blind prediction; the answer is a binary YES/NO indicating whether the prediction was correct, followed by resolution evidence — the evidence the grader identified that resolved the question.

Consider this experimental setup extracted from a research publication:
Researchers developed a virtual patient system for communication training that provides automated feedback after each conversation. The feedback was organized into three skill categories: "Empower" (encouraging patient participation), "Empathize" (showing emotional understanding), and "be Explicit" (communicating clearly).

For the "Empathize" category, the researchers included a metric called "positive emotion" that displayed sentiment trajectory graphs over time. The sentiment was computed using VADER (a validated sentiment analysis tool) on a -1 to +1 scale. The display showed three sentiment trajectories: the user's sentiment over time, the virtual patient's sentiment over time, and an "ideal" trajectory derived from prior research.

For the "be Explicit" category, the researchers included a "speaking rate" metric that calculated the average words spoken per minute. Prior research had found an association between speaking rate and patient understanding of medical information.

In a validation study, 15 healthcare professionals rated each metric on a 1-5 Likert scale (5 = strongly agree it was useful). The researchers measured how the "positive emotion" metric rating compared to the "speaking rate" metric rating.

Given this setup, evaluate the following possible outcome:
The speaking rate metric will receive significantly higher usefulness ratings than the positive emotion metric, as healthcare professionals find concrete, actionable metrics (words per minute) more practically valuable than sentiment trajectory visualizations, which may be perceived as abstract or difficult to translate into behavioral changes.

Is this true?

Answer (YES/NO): YES